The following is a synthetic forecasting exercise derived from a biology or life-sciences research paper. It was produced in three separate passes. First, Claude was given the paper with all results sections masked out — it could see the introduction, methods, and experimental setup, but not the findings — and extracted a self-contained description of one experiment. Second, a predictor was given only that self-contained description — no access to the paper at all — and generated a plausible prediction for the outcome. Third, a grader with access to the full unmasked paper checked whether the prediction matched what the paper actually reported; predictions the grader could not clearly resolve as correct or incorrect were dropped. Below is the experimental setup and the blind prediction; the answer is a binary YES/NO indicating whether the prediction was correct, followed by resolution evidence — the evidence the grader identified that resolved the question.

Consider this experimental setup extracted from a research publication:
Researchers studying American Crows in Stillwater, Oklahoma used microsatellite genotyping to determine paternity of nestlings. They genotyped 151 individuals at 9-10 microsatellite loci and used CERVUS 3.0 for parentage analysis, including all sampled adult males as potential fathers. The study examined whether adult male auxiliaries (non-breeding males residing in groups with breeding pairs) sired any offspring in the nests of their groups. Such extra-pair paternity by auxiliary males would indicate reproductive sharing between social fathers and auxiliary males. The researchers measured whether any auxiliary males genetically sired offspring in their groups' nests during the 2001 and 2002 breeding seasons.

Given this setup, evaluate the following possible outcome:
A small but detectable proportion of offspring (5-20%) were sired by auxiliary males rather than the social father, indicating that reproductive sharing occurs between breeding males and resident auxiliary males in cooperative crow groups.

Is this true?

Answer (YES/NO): NO